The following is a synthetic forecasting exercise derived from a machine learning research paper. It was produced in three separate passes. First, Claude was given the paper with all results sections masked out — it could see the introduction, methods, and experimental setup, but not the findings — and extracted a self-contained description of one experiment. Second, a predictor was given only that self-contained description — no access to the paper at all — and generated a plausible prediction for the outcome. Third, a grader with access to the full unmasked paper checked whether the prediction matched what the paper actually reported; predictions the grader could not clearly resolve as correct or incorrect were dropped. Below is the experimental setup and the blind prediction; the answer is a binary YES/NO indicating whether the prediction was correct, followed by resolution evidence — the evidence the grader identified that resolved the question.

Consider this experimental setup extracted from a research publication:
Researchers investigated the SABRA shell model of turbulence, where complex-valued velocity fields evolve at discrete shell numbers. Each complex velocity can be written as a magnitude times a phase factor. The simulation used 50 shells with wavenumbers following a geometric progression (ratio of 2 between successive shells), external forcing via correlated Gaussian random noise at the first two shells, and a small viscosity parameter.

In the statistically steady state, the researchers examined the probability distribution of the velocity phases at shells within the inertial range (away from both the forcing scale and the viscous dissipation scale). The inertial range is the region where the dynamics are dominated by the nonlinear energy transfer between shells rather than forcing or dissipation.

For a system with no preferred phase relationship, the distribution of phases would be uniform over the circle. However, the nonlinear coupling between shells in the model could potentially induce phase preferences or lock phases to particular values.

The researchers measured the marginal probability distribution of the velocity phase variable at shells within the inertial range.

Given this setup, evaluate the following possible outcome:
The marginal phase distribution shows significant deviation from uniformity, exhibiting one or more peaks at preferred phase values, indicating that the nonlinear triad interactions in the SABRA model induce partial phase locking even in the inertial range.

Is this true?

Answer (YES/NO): NO